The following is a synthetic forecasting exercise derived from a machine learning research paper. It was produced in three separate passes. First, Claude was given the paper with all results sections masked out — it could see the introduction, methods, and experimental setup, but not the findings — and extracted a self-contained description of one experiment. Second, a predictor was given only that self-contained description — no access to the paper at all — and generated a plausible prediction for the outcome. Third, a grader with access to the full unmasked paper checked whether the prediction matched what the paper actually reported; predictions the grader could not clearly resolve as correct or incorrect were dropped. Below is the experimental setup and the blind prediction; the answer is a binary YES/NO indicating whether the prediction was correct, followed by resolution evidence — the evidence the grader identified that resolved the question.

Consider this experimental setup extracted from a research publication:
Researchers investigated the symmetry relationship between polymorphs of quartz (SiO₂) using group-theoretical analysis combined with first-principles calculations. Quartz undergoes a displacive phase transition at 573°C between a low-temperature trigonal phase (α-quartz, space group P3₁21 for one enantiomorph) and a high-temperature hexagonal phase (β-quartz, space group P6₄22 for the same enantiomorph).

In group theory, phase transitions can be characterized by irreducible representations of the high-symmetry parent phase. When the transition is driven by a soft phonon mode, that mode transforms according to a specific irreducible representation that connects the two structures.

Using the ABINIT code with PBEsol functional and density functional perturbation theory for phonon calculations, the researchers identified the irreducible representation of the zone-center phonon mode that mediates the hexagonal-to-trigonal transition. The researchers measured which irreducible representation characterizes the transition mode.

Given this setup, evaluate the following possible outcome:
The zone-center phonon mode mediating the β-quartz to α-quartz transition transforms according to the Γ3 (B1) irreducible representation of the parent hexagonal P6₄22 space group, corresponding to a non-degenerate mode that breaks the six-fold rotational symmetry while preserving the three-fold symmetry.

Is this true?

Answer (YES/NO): YES